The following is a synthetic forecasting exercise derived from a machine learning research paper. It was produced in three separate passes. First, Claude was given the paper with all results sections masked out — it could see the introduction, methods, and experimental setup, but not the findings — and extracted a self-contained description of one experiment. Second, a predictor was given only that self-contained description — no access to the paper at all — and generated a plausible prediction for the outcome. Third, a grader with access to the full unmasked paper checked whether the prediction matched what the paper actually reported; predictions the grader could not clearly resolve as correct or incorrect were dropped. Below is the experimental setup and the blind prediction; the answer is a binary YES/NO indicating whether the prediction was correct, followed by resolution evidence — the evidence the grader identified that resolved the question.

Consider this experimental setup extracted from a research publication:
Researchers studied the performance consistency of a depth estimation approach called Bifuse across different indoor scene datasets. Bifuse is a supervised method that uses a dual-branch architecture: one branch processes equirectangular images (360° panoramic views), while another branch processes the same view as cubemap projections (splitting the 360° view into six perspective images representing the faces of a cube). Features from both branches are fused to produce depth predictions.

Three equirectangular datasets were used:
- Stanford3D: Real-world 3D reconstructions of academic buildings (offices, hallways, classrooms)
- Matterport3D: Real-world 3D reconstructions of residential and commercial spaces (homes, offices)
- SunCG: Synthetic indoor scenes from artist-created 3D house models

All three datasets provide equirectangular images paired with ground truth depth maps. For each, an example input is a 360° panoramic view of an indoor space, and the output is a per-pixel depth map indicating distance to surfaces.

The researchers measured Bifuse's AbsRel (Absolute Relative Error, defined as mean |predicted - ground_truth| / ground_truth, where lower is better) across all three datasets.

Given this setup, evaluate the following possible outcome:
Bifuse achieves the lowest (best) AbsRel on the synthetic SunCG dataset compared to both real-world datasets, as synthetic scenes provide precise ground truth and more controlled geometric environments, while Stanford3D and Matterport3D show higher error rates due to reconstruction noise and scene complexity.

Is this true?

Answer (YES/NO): NO